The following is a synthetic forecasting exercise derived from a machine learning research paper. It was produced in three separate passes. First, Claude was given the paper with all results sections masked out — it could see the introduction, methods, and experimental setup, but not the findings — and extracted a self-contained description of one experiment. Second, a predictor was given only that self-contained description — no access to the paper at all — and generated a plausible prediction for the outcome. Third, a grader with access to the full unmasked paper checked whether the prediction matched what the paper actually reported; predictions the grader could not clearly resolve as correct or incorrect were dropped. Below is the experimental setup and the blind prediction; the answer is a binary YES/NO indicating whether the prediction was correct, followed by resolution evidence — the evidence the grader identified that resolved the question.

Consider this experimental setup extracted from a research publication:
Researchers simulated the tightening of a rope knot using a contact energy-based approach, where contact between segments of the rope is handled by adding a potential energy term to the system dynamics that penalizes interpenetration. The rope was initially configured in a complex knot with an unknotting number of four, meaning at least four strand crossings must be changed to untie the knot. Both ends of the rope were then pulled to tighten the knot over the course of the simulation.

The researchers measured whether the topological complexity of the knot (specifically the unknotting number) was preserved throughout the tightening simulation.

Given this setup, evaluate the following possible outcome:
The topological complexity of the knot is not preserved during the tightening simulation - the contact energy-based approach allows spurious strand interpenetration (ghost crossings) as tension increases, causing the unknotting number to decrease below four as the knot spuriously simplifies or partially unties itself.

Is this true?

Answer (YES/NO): YES